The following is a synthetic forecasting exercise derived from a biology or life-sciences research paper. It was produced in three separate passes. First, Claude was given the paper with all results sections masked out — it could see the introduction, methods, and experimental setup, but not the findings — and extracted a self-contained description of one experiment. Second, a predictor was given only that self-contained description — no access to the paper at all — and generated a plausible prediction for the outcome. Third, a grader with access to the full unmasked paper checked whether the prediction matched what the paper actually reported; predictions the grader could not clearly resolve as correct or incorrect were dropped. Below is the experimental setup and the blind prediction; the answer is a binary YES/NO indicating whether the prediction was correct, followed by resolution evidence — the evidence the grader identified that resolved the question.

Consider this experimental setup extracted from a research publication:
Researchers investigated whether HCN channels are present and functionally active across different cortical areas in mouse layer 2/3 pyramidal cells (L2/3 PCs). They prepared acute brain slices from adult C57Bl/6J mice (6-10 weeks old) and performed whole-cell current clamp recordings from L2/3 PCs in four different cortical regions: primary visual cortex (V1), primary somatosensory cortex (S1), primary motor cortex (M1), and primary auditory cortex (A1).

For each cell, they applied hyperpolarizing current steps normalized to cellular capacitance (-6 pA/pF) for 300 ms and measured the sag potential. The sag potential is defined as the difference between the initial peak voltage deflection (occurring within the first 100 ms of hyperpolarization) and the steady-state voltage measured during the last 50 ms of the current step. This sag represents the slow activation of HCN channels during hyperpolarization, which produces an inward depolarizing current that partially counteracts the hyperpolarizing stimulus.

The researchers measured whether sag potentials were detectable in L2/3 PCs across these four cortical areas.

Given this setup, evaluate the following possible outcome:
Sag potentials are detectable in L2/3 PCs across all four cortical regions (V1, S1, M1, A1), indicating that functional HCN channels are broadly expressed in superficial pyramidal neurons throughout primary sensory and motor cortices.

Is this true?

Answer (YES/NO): YES